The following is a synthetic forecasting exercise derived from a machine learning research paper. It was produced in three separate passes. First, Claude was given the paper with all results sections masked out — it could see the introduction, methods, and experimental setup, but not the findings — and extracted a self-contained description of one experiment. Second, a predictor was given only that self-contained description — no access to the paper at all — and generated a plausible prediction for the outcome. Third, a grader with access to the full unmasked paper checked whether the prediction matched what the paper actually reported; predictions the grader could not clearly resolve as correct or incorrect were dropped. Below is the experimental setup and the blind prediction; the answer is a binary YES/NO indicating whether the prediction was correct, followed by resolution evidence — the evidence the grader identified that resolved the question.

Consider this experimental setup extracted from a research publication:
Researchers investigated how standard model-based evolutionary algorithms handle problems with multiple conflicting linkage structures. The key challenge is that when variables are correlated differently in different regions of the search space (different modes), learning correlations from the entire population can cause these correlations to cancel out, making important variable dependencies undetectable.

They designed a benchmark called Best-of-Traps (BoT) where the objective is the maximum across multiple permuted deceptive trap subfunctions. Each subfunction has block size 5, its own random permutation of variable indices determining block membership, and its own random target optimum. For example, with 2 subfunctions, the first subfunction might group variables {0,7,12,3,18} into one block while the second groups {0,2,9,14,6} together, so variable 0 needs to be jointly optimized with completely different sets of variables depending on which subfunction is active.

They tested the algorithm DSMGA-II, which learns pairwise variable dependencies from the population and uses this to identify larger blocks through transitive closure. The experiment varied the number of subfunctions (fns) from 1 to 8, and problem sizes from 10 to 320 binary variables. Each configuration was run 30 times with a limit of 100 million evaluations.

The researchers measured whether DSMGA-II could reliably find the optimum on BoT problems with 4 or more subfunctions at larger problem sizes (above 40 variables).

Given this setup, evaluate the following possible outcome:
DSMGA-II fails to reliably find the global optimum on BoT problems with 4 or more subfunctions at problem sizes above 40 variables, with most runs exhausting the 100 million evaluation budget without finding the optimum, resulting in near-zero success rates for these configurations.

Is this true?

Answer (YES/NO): YES